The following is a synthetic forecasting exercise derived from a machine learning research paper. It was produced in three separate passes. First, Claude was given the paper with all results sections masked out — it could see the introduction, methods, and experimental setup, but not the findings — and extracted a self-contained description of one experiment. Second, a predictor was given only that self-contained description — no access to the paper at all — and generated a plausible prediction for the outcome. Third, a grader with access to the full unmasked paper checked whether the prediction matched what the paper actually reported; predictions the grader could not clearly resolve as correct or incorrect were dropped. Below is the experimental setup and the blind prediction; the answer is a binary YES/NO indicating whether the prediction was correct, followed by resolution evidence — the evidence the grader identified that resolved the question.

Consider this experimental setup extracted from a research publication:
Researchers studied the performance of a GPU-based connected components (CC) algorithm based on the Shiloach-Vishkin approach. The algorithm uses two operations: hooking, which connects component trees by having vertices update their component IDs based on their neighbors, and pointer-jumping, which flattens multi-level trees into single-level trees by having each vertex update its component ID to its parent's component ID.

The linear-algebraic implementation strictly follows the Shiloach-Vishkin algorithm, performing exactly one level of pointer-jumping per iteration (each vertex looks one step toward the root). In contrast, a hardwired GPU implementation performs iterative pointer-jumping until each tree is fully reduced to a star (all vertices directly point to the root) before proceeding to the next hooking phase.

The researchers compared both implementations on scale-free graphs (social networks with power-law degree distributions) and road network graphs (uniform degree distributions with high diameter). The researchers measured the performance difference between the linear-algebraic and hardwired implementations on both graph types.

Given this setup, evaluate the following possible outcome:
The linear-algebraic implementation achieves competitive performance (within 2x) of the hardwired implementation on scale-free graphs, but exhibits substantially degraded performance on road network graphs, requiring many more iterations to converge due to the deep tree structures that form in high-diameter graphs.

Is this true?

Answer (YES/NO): NO